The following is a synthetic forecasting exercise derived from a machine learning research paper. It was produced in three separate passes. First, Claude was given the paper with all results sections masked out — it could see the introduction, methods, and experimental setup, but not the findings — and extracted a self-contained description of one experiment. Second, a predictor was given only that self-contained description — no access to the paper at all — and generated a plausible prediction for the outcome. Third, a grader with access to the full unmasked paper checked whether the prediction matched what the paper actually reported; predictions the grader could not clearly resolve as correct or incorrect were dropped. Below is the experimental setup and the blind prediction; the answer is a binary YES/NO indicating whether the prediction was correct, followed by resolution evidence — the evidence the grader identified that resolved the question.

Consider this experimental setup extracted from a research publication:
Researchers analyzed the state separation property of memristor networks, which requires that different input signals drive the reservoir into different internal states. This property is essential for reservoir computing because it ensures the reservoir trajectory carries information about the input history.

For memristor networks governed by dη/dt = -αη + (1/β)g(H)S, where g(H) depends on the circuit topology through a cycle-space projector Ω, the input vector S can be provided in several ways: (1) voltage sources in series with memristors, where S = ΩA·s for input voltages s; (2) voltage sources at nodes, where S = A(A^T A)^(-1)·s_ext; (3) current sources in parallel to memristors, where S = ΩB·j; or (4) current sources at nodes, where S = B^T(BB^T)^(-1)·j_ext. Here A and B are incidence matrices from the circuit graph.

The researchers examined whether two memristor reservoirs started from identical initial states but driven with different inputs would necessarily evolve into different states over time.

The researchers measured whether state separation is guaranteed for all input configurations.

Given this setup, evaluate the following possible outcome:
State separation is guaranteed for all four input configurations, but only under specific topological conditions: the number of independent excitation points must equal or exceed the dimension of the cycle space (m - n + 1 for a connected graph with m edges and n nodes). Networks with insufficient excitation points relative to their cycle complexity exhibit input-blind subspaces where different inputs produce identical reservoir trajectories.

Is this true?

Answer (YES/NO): NO